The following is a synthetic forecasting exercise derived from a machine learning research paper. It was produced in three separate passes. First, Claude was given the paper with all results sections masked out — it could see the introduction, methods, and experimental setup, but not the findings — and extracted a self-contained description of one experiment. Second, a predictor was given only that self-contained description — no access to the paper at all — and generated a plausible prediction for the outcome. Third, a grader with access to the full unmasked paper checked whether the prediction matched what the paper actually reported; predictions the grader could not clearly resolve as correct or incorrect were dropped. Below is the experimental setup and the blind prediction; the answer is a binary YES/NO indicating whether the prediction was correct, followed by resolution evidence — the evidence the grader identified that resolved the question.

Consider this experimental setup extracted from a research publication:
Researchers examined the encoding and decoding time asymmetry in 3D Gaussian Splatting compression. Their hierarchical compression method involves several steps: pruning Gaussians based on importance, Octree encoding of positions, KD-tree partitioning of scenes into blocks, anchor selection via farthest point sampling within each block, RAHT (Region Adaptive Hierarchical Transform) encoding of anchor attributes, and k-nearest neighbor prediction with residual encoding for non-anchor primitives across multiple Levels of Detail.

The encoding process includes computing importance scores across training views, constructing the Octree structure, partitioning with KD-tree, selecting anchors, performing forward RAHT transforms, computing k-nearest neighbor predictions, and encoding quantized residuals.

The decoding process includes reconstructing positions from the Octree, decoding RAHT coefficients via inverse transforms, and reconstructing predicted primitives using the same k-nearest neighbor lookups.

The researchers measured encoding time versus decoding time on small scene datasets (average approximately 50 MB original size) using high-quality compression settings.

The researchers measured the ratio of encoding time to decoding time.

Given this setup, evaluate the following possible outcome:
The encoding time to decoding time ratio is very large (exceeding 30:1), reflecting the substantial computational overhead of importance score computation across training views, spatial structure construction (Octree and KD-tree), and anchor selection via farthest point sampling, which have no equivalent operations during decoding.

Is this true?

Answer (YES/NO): NO